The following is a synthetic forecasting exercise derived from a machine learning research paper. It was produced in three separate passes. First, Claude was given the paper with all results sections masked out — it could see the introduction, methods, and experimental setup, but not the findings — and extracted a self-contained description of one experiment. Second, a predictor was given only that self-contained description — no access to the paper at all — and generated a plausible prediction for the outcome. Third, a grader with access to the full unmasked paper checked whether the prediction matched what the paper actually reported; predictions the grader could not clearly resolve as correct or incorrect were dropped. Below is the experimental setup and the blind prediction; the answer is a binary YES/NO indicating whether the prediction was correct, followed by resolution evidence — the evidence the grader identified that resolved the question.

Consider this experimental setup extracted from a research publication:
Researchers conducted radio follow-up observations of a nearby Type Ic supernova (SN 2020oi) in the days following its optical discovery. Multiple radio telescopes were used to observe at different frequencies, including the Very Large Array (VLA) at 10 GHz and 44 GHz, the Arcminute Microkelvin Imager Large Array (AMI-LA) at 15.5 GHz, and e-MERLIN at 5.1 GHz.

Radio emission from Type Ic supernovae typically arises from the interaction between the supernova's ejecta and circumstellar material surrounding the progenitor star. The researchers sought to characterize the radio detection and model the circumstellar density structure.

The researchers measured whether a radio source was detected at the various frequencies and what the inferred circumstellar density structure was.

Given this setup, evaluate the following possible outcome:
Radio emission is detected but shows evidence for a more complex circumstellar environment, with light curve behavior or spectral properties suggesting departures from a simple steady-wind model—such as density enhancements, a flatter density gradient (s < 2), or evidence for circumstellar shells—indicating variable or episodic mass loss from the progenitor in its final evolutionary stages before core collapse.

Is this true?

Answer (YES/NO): YES